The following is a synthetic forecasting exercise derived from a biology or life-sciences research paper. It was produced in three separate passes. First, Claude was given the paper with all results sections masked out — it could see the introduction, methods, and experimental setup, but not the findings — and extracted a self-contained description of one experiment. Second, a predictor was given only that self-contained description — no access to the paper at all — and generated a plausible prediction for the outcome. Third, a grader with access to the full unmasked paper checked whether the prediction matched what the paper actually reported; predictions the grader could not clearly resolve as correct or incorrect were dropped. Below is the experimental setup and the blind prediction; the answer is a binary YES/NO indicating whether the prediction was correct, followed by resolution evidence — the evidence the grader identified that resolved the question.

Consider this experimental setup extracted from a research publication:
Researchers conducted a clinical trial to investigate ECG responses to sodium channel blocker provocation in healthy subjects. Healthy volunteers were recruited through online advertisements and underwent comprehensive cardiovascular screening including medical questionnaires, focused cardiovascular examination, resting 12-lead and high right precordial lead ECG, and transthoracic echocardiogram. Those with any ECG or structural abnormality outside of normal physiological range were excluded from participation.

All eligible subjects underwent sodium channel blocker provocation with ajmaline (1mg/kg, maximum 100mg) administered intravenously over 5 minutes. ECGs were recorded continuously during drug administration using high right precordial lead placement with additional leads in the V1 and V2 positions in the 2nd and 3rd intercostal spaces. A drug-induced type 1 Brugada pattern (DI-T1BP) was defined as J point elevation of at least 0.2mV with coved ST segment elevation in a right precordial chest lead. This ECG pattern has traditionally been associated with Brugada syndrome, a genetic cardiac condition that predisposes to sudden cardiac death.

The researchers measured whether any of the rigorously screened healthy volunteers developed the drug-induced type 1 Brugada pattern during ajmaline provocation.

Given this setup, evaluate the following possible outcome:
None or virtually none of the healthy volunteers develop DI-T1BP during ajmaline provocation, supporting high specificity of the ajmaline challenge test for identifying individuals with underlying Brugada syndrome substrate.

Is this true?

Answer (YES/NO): NO